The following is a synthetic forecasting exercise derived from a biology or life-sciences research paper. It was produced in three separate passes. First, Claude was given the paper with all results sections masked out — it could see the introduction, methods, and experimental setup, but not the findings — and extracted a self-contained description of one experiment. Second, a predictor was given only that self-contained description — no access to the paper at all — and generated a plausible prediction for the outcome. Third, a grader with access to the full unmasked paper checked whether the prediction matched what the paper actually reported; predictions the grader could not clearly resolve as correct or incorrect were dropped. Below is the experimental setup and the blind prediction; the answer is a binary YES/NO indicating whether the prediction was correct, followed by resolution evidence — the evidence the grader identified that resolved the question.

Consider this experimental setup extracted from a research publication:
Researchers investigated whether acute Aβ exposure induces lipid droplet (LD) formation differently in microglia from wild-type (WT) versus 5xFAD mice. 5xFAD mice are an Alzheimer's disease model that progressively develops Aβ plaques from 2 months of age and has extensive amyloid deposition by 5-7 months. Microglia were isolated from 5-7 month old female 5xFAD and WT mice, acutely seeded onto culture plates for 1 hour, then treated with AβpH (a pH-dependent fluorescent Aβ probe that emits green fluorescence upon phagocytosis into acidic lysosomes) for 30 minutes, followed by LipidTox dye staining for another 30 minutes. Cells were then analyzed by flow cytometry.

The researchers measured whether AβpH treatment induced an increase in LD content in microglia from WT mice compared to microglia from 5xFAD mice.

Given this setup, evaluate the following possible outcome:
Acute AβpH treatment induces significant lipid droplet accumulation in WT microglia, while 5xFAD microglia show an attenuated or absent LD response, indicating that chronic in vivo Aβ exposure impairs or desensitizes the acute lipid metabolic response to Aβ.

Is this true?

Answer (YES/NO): YES